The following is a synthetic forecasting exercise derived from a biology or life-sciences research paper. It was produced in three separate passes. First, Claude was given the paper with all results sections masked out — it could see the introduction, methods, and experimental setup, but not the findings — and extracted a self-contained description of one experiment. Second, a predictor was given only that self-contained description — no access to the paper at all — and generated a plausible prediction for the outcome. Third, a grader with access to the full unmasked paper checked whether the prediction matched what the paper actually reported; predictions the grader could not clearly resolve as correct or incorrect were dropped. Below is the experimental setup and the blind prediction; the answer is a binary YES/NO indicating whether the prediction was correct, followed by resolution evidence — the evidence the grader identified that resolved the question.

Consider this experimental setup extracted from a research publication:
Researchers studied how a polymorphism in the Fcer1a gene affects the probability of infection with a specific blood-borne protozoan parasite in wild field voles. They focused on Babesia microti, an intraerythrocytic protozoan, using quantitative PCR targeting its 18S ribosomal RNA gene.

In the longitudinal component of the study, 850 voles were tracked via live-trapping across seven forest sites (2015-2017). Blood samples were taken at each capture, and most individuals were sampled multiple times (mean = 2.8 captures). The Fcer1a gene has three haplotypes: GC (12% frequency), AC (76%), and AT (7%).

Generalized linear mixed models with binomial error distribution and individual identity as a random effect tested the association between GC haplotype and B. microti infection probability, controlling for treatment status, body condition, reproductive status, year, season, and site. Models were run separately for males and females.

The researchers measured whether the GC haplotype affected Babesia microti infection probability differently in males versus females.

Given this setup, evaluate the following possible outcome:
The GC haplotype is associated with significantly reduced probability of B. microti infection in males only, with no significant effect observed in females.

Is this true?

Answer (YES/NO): NO